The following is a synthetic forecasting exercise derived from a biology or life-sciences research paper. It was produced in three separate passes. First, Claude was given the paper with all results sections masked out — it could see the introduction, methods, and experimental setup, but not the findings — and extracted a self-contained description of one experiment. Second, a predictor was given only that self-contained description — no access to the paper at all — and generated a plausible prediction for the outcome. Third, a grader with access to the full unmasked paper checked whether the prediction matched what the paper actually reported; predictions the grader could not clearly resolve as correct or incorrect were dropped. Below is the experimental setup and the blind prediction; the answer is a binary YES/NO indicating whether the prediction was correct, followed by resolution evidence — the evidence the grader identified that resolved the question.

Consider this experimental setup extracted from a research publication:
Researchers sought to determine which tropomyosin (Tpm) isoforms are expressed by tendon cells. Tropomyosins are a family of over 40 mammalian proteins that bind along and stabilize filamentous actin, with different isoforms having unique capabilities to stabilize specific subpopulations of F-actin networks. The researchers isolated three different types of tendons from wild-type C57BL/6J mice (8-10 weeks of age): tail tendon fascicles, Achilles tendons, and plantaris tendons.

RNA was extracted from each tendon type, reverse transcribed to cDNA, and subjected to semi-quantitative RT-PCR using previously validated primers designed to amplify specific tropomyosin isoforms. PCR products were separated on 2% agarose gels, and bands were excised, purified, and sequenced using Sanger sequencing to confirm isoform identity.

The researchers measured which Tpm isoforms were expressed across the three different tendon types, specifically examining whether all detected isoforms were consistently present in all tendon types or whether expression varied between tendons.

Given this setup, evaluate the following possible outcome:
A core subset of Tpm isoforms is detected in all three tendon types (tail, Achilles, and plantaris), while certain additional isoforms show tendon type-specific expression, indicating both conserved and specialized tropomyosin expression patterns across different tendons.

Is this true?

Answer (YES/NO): YES